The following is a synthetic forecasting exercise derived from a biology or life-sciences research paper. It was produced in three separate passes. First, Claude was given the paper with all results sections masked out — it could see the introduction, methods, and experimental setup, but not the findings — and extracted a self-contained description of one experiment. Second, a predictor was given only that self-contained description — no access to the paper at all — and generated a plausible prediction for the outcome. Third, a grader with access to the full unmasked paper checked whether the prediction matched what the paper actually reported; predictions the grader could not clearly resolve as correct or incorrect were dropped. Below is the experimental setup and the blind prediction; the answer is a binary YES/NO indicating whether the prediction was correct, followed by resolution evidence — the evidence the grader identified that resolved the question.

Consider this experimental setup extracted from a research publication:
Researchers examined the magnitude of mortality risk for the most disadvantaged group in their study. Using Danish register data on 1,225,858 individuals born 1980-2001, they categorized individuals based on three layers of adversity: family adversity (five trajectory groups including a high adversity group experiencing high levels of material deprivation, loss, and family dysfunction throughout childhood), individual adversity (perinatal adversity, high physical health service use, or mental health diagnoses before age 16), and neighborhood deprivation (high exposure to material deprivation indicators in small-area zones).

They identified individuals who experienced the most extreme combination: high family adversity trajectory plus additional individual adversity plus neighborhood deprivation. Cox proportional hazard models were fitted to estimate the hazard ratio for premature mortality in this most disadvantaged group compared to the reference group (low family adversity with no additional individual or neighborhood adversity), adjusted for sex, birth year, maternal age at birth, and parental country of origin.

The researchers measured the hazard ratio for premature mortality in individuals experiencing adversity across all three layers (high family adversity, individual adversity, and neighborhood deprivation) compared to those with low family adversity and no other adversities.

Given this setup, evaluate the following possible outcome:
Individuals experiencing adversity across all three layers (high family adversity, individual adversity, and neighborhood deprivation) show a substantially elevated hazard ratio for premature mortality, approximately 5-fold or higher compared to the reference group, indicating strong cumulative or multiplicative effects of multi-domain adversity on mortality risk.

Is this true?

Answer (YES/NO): YES